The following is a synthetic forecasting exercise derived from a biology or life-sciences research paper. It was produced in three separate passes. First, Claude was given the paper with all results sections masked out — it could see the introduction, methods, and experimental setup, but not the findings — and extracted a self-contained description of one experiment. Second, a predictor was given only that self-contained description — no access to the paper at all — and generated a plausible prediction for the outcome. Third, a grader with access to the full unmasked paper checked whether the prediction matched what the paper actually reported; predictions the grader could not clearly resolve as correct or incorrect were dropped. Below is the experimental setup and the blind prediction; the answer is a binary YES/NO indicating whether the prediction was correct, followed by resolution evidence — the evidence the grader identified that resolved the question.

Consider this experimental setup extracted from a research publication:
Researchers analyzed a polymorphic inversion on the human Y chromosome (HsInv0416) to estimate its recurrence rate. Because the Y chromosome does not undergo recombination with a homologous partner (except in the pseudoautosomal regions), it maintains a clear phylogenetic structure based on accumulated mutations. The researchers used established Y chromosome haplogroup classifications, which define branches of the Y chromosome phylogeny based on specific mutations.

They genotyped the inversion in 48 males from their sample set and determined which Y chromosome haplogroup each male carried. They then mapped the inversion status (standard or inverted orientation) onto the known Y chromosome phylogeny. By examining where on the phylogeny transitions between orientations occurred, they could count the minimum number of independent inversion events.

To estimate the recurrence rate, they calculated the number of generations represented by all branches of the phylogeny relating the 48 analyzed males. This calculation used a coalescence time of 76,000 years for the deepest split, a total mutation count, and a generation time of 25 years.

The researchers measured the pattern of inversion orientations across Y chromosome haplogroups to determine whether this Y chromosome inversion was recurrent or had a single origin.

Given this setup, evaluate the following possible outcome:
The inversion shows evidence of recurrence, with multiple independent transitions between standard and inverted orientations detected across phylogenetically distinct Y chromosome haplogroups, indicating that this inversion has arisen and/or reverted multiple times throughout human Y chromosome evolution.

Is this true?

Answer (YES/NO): YES